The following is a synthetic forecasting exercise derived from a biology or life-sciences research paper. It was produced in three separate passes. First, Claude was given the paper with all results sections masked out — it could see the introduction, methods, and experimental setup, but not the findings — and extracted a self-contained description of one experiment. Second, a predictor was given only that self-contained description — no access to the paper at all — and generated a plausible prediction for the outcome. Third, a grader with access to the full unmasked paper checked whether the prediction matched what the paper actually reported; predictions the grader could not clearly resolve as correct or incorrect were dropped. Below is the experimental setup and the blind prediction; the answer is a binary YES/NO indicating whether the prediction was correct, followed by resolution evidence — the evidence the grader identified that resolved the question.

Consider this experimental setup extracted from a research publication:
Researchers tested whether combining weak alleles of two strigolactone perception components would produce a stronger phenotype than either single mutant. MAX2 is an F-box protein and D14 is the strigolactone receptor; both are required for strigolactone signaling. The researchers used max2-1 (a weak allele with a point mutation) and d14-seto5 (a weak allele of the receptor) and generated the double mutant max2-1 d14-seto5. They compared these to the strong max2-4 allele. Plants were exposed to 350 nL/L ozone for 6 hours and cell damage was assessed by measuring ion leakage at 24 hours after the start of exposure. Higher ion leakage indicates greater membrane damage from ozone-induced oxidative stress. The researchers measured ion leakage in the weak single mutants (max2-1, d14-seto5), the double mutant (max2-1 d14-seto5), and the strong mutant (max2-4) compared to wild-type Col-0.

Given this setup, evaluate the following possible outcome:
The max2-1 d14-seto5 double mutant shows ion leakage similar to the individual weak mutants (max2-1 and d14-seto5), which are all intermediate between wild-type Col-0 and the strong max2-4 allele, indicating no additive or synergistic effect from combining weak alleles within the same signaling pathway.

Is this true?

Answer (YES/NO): NO